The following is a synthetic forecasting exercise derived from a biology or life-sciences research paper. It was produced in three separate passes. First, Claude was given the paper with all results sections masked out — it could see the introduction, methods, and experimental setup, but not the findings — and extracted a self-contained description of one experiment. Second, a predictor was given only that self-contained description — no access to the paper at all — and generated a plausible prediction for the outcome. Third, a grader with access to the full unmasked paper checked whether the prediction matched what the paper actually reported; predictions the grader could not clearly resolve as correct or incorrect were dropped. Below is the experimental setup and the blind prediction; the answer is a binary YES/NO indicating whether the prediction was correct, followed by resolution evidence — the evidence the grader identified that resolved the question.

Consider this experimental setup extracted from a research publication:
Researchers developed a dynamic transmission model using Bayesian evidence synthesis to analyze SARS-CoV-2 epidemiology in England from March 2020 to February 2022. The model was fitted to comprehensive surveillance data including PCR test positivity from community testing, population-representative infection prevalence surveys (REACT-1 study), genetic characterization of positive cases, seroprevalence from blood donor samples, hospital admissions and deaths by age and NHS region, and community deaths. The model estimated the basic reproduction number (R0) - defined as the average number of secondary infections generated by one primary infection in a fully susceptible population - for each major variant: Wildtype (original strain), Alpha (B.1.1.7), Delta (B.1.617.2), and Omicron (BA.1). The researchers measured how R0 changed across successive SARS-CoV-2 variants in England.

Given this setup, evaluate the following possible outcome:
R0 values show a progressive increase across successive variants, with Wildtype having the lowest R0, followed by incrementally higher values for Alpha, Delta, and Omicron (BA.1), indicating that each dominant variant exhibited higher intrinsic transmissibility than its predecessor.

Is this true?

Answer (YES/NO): YES